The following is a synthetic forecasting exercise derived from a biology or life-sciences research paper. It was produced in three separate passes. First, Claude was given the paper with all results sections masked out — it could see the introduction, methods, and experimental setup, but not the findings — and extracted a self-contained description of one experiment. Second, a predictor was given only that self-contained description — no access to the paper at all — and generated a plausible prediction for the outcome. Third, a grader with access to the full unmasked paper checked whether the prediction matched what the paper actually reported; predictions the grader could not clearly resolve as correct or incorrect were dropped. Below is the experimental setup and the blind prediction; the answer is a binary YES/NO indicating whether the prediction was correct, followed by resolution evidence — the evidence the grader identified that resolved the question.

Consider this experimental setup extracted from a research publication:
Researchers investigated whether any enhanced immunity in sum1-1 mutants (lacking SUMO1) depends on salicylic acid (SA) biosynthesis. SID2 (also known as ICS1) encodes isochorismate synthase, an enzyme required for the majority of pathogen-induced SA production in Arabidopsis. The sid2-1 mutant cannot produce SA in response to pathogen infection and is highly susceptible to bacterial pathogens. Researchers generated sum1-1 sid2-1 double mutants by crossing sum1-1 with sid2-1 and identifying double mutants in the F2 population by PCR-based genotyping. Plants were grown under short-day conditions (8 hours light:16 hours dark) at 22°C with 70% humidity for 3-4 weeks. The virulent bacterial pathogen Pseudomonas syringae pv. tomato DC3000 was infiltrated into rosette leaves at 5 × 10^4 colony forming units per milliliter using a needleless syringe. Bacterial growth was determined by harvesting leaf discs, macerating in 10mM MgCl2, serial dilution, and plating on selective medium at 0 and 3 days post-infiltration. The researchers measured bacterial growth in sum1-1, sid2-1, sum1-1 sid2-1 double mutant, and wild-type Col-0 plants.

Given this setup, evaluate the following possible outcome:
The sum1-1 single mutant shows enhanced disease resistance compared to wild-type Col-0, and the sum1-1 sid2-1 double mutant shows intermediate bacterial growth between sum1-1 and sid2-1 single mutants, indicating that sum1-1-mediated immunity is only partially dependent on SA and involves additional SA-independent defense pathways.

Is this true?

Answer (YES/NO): NO